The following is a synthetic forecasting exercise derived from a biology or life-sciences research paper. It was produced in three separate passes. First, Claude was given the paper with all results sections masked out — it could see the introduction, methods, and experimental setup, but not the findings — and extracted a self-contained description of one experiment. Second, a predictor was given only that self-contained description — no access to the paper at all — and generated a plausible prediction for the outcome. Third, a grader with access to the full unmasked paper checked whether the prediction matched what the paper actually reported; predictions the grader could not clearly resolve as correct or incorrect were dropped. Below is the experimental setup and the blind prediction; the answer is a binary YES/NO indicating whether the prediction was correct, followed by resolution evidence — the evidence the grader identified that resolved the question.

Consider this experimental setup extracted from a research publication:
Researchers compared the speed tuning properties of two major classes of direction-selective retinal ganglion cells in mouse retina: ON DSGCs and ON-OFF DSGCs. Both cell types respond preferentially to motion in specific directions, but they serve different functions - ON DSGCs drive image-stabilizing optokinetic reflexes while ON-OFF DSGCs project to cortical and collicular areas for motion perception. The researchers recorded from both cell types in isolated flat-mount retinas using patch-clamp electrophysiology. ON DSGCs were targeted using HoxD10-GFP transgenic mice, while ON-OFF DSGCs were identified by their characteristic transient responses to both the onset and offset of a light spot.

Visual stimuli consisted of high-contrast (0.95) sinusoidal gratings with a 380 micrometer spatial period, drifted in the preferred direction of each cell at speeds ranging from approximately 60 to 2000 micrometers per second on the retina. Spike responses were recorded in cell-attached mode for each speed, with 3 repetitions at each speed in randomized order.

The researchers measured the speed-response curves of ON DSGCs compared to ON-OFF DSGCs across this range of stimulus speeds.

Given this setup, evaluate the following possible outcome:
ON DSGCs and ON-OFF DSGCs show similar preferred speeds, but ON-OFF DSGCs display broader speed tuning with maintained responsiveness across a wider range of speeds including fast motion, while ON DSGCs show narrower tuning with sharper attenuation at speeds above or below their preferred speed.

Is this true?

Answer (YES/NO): NO